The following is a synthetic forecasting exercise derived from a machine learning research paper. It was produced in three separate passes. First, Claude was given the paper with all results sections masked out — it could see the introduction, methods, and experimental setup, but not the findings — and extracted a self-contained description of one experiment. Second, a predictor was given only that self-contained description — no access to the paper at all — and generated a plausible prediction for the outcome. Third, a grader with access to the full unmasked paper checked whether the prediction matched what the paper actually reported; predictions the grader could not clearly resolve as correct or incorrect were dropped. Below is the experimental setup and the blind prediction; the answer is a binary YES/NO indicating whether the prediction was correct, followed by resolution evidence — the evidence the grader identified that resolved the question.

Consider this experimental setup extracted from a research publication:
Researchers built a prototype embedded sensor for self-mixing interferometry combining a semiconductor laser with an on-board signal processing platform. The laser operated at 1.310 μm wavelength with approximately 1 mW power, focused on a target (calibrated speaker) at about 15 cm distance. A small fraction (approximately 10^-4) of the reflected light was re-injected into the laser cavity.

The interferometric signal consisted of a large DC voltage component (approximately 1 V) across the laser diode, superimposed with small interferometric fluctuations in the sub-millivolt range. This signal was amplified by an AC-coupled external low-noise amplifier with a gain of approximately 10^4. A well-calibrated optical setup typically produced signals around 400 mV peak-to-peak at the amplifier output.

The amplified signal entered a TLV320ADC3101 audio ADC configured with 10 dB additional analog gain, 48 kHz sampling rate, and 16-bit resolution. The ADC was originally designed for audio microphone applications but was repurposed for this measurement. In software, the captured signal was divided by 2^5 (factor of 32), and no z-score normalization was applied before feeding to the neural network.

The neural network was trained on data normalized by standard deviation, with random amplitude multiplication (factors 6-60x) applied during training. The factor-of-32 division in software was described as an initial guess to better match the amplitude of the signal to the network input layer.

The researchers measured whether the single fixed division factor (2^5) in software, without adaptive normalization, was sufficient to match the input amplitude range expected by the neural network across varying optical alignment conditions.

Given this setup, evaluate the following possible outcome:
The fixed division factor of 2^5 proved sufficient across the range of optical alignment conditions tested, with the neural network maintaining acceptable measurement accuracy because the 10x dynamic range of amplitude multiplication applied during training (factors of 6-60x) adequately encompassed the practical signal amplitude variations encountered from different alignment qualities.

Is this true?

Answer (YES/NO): NO